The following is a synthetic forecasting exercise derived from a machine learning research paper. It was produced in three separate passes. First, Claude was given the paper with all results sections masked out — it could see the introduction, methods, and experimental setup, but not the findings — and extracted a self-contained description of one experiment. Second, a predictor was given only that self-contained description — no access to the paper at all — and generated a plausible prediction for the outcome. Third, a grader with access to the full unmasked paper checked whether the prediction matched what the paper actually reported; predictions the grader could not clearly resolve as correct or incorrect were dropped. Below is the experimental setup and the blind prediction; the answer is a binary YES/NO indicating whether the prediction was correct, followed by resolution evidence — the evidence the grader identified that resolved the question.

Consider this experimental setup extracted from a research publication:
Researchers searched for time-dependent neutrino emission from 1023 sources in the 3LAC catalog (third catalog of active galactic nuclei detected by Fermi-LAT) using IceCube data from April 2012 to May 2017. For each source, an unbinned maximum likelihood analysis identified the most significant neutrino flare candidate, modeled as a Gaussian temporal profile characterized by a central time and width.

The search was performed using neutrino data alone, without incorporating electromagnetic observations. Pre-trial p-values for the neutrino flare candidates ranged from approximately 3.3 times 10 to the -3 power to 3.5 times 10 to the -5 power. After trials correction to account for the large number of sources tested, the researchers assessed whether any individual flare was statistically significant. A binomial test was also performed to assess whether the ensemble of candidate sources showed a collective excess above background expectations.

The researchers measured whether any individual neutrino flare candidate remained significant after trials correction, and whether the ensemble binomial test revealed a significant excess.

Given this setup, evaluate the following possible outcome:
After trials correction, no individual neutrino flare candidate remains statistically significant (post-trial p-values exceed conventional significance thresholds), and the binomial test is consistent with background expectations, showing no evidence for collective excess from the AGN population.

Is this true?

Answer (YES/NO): YES